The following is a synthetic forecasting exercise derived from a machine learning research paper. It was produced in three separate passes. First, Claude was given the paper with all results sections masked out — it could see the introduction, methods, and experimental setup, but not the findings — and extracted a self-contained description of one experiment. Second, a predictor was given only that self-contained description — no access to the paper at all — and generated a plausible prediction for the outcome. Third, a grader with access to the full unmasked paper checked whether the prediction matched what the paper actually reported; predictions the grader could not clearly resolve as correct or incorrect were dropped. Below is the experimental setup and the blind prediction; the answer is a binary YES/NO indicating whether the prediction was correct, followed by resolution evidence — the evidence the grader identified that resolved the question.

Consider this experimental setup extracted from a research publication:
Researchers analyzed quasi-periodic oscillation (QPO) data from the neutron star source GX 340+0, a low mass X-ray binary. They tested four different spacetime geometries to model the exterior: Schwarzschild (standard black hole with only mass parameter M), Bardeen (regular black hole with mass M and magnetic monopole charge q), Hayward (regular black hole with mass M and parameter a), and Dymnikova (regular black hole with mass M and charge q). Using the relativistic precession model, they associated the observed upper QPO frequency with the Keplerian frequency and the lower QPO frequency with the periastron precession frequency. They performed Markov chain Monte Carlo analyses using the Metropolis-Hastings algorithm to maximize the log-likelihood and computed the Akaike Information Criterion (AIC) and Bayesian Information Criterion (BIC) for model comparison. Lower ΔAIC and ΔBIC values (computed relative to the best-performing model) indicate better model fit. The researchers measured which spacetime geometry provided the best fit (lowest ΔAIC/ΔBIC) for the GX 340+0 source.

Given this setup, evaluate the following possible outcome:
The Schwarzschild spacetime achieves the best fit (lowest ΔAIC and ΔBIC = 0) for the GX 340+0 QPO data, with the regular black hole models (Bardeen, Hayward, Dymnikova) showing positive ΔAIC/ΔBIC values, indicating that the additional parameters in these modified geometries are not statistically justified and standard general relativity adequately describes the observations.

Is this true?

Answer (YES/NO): YES